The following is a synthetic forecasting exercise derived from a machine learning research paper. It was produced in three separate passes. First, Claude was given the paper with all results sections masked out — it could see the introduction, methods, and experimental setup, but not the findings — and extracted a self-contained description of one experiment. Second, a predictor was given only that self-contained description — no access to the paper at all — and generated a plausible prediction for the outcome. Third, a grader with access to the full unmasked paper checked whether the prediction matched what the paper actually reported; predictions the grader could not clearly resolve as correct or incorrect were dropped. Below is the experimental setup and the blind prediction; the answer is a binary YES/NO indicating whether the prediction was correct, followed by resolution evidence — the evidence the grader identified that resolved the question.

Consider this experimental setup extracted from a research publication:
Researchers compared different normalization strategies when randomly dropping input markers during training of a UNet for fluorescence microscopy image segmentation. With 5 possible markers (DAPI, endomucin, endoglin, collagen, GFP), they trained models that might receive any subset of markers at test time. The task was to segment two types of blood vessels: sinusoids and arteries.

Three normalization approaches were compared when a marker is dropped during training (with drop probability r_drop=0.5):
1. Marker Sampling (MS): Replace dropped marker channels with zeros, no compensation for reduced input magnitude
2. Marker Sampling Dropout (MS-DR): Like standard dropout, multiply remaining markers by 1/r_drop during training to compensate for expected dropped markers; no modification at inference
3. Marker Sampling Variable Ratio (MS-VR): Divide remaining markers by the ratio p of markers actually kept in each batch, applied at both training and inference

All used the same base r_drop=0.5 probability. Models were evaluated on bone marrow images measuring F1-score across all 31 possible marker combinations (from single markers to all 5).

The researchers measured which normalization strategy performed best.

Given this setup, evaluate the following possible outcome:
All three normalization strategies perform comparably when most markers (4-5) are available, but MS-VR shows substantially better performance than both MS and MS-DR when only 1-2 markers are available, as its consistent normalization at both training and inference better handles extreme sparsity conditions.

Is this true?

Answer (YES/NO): NO